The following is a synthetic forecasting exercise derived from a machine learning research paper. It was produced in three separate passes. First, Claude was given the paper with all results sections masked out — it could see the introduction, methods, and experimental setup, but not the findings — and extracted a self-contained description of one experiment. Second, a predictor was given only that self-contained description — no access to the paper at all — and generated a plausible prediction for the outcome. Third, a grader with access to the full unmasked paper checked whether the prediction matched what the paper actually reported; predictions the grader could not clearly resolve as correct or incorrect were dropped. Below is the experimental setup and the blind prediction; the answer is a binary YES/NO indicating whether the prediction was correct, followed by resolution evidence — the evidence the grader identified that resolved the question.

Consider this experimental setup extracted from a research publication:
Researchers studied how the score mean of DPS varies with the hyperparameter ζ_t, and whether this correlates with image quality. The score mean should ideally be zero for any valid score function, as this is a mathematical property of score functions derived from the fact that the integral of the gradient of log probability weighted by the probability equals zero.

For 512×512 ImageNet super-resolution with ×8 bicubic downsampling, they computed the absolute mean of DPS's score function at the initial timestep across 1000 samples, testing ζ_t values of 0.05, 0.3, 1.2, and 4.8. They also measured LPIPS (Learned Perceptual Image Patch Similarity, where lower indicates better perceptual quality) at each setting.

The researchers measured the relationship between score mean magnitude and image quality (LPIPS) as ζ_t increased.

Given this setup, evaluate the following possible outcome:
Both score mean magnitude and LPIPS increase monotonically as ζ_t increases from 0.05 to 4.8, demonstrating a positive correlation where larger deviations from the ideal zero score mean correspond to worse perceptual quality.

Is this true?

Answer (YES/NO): NO